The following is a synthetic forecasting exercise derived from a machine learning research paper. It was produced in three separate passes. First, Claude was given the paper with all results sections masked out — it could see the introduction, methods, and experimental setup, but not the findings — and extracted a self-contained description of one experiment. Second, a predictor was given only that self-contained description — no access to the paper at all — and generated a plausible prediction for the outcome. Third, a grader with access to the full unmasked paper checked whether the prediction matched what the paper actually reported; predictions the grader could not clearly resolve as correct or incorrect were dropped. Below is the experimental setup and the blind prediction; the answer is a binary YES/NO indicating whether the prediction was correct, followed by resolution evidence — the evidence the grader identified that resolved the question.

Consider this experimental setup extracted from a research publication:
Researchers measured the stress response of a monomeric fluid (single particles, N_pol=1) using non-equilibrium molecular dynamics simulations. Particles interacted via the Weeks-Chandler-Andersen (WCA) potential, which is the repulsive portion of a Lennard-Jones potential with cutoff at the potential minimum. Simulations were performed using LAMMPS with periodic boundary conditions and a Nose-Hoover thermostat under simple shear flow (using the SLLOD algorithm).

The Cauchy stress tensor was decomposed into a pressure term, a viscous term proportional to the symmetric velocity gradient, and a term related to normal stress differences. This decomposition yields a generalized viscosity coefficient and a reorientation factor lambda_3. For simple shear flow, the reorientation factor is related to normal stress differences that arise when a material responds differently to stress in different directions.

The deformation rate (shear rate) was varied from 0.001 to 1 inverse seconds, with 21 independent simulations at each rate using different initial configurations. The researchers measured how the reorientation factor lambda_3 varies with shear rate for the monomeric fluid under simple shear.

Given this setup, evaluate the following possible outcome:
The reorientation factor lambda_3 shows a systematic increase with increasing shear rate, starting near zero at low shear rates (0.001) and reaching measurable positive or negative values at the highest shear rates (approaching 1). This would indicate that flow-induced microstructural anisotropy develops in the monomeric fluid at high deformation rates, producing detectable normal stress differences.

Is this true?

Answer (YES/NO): YES